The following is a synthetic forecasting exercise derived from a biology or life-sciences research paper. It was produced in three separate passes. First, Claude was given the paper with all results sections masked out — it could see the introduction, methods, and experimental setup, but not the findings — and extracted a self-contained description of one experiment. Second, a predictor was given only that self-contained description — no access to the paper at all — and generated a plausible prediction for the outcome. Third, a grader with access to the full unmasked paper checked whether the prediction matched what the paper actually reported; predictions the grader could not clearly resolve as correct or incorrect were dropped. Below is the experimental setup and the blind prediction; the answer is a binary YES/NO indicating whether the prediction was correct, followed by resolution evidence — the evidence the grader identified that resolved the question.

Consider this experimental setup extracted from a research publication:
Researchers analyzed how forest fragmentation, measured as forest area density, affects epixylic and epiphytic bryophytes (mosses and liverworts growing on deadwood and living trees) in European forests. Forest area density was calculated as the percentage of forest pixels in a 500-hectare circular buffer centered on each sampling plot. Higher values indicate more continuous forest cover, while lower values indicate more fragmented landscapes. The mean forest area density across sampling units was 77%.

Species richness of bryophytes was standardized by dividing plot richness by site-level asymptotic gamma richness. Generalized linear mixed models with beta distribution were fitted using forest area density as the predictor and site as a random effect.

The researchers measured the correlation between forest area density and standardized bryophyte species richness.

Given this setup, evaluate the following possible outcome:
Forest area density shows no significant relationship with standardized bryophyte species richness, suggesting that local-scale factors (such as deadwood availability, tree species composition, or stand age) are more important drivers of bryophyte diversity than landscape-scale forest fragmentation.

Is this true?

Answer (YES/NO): NO